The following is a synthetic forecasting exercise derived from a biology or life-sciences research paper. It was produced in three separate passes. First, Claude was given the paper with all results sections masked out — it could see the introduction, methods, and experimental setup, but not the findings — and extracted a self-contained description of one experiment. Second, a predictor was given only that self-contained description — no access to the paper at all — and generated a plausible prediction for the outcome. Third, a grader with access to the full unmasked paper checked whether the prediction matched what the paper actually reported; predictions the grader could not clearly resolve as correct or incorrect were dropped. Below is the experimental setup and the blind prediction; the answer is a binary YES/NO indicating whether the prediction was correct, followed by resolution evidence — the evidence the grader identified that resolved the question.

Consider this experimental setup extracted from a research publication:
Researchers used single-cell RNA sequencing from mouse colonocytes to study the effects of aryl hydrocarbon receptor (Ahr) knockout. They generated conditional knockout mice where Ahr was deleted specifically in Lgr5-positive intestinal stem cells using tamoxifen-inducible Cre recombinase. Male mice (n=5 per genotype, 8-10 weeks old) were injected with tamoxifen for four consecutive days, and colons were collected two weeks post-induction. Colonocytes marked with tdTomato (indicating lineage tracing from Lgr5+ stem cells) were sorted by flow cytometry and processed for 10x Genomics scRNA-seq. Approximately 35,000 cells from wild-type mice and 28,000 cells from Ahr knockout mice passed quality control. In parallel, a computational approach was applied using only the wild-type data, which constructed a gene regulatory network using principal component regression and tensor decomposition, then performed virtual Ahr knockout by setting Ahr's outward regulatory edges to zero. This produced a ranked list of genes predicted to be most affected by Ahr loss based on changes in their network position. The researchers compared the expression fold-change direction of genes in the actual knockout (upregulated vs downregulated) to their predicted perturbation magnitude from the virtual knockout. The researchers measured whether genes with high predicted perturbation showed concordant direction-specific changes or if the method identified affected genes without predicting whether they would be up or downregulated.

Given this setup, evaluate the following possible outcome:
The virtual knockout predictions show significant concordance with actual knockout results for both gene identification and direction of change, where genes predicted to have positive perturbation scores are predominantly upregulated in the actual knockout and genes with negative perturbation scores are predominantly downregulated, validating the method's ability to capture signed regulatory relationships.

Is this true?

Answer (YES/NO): NO